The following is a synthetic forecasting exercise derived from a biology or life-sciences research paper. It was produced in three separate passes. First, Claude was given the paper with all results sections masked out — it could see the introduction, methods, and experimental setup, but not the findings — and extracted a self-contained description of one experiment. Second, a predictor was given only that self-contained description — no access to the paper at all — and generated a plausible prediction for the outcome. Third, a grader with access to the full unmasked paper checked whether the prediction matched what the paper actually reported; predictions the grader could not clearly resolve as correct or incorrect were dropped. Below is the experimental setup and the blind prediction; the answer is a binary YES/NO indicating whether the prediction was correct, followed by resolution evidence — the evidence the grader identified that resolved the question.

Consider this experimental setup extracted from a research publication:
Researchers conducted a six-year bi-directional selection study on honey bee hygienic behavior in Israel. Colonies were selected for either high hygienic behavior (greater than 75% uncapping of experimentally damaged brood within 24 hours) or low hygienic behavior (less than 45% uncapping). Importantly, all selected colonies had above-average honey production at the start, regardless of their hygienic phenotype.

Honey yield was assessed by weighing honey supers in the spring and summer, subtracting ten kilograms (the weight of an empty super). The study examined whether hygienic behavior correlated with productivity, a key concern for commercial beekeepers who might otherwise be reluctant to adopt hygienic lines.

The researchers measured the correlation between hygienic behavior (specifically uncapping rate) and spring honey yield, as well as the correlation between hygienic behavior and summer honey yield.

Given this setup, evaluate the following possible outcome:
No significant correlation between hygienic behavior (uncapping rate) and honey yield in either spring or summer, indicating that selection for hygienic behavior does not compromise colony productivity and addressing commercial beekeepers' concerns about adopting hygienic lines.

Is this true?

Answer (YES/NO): NO